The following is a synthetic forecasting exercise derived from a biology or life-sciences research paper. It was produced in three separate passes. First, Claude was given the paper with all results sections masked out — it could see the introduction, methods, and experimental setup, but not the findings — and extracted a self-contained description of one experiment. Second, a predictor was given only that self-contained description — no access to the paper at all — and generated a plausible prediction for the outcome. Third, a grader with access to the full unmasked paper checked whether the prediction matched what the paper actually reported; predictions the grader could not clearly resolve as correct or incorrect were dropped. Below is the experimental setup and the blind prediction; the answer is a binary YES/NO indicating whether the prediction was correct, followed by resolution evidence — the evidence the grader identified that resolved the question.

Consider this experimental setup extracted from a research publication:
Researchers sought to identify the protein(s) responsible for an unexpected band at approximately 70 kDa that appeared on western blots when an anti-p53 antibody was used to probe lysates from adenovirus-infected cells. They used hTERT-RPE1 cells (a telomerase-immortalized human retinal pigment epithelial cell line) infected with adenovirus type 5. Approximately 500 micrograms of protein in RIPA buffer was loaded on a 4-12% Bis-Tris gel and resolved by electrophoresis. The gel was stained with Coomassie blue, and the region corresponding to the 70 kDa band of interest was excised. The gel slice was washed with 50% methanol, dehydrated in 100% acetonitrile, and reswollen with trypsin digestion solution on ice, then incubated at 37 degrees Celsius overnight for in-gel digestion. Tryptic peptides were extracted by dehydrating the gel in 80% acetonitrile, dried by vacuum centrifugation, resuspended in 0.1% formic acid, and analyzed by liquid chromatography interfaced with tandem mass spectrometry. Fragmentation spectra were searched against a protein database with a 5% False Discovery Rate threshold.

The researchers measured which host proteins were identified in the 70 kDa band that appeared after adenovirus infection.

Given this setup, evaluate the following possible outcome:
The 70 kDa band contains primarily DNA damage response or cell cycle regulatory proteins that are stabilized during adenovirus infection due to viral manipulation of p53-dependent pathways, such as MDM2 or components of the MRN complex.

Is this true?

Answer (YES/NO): NO